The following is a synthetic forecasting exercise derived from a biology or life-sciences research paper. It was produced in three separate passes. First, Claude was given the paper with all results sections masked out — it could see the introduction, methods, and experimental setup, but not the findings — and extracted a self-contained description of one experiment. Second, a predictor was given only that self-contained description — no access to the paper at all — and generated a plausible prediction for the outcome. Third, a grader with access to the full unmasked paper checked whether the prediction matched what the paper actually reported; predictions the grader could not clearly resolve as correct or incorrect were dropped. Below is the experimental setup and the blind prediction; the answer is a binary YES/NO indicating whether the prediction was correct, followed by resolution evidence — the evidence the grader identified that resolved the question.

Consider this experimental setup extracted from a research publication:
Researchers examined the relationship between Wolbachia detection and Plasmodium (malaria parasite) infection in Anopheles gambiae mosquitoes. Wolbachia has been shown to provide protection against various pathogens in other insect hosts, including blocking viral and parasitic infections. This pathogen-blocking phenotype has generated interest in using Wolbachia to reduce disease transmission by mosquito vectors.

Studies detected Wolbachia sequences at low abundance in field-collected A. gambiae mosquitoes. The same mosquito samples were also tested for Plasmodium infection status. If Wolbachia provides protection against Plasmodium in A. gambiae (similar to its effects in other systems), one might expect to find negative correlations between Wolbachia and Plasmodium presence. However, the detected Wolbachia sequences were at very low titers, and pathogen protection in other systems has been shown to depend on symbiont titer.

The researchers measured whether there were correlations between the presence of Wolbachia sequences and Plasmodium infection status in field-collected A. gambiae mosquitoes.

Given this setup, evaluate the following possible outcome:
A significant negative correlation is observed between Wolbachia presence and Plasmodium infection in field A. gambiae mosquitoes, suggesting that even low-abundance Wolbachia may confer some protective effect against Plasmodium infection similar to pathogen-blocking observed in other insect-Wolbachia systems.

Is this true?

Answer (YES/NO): YES